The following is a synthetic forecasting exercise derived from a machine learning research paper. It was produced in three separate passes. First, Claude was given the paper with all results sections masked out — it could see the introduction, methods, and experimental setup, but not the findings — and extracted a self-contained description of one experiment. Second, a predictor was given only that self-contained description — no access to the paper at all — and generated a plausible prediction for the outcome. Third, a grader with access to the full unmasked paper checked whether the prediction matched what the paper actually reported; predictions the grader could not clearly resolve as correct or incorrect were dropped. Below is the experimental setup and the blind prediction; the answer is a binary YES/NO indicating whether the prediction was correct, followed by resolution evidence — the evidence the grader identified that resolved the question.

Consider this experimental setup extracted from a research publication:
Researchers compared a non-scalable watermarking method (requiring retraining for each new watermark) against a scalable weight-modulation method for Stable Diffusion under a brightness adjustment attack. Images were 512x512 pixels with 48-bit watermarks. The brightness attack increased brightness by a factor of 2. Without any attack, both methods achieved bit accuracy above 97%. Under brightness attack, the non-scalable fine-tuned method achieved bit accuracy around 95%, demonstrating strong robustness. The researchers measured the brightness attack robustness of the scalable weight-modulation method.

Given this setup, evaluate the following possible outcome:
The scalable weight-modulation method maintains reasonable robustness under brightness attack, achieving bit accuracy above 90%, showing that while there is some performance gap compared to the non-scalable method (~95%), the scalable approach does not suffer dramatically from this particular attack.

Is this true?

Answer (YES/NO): NO